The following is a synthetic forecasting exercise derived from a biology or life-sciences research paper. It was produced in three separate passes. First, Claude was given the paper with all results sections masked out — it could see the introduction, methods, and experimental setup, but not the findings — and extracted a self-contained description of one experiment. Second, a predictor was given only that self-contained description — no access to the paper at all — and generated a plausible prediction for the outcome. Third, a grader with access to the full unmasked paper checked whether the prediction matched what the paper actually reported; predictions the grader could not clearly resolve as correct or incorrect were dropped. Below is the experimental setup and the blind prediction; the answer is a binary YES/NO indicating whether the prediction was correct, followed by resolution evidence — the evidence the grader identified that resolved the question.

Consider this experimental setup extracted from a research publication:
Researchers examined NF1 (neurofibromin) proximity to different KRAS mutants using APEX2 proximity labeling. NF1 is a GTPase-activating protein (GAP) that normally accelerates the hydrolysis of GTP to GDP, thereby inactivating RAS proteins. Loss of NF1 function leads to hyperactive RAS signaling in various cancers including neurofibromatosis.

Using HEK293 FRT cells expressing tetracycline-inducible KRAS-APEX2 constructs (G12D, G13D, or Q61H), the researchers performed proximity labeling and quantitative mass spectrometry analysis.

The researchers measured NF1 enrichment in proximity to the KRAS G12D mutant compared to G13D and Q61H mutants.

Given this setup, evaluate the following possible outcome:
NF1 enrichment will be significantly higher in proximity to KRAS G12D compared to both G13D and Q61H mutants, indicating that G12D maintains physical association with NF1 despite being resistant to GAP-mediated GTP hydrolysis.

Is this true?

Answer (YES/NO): NO